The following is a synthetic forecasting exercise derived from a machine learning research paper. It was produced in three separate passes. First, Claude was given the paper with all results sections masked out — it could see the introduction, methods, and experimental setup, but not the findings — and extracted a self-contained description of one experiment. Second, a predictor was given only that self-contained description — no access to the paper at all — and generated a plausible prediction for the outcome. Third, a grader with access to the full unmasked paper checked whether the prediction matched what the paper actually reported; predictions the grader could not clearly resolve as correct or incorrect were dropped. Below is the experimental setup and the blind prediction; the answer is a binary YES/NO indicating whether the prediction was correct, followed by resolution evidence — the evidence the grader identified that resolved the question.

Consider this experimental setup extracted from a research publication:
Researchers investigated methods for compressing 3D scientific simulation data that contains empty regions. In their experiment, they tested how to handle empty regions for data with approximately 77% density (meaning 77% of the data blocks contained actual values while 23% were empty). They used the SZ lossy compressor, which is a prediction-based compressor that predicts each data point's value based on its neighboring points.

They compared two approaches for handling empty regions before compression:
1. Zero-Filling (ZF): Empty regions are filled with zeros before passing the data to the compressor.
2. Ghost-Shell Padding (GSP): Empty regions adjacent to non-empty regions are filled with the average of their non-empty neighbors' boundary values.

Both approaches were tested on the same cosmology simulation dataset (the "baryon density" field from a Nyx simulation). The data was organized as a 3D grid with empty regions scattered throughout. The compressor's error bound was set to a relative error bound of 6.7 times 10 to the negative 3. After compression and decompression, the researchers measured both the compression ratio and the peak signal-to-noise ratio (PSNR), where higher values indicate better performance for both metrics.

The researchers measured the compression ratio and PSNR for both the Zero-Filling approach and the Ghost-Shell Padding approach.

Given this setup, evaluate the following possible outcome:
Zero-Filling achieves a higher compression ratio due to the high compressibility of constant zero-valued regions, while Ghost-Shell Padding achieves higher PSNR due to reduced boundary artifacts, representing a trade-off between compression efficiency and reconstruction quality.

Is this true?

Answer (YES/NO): NO